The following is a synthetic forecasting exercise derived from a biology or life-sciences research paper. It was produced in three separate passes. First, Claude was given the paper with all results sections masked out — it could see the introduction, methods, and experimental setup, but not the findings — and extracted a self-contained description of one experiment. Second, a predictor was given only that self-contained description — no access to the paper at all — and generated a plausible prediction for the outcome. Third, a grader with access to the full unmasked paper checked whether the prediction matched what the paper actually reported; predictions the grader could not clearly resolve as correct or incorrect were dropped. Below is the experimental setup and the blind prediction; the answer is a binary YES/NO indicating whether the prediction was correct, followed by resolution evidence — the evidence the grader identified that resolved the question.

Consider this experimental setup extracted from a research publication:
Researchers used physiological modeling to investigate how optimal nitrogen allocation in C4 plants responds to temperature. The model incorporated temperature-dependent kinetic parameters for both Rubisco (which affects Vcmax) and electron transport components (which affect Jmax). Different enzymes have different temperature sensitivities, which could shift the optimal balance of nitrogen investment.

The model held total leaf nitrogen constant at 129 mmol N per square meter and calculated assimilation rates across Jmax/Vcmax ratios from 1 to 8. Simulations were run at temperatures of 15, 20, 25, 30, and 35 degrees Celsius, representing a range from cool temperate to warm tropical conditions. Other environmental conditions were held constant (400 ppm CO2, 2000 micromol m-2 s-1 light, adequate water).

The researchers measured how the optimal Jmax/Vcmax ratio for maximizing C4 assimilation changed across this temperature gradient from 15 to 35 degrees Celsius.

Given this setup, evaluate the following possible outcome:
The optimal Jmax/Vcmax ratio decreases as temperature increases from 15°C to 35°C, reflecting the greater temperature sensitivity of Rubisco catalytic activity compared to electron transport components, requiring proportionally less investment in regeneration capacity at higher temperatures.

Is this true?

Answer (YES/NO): NO